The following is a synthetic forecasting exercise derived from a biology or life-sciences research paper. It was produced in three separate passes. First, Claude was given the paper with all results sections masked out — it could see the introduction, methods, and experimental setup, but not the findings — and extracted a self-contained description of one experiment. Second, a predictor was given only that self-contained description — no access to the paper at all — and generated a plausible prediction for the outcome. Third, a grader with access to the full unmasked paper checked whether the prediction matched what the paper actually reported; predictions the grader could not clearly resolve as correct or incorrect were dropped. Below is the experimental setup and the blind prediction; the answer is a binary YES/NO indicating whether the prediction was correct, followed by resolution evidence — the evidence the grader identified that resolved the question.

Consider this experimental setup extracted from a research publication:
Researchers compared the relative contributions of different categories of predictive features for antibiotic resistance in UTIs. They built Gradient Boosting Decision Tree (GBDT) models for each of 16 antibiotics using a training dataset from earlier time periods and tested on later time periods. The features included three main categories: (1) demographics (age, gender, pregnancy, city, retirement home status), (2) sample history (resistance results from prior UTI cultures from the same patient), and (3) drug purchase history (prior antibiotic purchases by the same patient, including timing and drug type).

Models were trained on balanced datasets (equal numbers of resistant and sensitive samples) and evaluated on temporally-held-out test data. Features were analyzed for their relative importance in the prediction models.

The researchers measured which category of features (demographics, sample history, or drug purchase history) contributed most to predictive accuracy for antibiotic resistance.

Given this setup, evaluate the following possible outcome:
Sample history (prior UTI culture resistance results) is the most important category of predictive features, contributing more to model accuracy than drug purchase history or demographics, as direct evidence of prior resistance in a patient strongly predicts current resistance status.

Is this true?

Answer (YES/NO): NO